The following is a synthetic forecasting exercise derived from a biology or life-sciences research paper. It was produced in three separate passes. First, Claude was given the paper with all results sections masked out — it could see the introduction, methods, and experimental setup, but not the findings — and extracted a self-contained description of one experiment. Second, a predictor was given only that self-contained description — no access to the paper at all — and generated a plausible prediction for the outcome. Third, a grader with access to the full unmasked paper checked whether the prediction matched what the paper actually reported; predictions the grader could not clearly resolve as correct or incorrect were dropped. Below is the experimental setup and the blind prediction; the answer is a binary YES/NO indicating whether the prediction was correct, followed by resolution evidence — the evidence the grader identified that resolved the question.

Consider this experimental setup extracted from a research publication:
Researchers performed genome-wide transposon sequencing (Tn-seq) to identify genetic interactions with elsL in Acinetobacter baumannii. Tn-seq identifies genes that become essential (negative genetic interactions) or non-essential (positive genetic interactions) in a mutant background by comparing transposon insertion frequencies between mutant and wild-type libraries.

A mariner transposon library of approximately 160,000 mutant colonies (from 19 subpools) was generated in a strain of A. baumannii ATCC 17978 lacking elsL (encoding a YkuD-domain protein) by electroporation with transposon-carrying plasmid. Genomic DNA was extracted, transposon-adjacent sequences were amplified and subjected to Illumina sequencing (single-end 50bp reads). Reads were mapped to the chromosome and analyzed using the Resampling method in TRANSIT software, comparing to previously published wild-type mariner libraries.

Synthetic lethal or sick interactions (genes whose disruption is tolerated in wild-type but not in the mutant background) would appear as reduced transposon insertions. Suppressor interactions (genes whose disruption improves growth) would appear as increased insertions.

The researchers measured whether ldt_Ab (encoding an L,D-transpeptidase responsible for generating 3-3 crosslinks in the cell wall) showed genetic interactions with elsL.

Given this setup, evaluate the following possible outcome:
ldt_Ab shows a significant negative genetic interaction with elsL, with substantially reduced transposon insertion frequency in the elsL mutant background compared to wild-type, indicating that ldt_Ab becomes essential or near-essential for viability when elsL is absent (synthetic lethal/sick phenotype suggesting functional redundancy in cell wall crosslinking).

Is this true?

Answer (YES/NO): YES